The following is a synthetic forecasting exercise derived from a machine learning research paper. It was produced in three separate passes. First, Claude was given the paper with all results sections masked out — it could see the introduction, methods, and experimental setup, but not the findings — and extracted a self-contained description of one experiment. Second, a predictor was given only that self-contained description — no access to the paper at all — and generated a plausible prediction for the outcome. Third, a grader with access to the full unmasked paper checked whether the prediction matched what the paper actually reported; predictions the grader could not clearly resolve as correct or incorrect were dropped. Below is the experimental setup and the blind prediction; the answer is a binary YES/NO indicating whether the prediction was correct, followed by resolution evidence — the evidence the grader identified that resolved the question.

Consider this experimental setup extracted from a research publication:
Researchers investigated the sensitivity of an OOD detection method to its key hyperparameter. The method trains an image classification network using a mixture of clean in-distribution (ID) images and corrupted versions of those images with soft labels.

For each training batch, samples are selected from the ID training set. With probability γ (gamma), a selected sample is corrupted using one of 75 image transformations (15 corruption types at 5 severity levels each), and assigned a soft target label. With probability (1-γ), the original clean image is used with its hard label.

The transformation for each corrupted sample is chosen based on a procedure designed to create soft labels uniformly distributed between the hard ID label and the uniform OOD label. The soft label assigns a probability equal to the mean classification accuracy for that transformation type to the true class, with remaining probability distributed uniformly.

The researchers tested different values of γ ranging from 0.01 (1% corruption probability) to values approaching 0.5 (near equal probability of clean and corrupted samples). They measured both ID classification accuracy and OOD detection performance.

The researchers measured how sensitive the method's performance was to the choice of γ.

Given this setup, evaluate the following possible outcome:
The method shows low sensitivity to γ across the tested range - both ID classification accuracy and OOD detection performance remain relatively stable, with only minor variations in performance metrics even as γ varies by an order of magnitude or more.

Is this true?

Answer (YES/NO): YES